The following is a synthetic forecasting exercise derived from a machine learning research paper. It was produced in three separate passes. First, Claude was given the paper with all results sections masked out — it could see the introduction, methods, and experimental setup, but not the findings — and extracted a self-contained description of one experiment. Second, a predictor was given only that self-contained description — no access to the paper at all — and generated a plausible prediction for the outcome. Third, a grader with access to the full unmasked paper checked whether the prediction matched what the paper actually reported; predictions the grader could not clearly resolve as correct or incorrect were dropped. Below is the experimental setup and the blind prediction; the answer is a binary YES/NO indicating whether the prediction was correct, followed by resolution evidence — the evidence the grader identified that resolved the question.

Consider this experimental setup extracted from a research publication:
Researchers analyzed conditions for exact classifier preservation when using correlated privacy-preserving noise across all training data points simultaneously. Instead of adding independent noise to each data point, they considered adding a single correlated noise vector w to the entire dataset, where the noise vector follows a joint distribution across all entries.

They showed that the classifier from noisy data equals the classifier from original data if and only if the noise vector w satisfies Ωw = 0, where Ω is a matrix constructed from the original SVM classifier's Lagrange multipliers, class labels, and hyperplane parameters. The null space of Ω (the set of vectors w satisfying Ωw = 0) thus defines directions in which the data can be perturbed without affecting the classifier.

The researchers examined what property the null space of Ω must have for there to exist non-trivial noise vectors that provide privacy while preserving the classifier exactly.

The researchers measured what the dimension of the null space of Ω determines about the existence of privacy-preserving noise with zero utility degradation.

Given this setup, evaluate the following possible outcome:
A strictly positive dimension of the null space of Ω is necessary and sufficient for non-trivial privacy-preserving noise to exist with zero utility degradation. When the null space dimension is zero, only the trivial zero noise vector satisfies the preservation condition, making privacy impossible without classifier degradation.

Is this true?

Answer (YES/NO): YES